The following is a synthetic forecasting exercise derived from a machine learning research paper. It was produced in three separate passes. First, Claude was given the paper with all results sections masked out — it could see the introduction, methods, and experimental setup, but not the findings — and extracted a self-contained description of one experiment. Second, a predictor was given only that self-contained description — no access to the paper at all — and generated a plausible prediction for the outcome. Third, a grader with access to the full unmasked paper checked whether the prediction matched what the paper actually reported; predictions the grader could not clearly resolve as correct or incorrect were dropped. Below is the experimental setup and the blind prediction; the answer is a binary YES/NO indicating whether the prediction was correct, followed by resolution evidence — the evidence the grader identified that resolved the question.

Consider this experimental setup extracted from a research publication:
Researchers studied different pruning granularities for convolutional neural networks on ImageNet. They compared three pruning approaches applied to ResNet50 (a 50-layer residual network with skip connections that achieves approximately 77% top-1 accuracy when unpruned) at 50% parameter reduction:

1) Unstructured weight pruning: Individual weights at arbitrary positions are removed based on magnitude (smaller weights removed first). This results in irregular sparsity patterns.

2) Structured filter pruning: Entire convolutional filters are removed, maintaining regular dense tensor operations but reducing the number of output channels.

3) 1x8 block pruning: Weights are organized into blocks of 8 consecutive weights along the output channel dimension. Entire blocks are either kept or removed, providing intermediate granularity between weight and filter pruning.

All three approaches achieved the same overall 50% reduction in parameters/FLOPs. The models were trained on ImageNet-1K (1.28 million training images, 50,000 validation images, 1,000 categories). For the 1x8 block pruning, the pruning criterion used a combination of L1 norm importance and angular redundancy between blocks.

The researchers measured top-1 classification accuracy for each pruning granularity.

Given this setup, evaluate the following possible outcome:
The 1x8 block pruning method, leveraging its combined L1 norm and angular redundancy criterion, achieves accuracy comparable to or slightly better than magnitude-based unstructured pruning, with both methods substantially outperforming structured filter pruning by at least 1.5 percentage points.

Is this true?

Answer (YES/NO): NO